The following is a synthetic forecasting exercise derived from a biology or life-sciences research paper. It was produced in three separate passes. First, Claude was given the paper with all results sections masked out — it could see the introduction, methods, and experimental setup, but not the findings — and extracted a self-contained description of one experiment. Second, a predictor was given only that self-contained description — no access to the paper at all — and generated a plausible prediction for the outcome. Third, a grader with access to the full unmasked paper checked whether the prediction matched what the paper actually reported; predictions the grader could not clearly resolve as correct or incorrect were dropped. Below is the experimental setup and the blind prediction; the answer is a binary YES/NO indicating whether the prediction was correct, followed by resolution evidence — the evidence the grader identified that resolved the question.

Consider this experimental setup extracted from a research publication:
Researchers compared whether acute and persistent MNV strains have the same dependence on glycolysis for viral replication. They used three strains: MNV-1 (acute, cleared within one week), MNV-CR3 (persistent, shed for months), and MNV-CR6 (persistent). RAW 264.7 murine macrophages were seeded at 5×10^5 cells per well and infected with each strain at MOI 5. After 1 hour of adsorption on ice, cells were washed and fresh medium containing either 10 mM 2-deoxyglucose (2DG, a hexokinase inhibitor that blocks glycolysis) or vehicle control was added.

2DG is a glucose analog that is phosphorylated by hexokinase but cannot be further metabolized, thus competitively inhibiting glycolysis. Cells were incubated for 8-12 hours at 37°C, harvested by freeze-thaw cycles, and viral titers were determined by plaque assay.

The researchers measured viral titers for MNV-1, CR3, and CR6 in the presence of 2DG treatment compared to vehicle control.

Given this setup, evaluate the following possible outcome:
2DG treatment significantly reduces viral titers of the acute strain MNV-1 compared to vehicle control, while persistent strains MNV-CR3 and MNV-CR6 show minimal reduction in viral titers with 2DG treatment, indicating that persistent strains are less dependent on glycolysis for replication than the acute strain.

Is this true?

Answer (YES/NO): NO